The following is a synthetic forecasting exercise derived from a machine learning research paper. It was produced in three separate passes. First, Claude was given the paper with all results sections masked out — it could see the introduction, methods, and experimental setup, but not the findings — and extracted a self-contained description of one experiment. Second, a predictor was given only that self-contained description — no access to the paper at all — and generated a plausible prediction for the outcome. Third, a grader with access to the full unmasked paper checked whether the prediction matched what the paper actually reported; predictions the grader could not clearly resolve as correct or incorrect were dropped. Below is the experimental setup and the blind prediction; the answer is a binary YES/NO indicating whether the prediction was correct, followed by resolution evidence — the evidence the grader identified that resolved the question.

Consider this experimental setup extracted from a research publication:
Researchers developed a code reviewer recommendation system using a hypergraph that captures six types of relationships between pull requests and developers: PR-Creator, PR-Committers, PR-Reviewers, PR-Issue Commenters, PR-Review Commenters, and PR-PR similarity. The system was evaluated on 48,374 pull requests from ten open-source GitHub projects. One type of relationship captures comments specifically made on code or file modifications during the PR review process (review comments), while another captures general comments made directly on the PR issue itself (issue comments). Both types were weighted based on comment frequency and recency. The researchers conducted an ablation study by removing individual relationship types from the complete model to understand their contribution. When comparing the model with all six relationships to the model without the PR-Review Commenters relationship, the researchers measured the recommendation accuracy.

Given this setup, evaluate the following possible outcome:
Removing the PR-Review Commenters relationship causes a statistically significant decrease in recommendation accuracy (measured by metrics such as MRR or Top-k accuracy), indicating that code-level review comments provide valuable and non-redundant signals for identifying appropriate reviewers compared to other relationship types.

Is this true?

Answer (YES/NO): NO